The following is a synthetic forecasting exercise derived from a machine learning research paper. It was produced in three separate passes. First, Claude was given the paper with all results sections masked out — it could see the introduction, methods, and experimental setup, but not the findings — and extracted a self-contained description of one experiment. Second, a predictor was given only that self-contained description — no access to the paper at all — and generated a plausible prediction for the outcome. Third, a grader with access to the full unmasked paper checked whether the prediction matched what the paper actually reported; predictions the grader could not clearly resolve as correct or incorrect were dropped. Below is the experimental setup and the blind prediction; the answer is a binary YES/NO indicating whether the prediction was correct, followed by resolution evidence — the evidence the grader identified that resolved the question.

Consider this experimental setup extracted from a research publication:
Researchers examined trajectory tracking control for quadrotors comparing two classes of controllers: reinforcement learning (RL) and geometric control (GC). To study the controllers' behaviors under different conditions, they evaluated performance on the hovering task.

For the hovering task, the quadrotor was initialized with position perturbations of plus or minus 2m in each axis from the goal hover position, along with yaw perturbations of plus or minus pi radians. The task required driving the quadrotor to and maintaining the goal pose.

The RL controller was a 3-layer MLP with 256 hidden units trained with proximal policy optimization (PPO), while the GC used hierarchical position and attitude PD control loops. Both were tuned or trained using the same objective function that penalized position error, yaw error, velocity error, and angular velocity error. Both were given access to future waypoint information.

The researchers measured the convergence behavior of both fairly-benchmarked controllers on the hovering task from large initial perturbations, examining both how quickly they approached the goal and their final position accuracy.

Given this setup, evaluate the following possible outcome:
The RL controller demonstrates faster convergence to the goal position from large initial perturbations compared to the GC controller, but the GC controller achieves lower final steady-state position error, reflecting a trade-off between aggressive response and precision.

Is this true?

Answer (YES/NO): YES